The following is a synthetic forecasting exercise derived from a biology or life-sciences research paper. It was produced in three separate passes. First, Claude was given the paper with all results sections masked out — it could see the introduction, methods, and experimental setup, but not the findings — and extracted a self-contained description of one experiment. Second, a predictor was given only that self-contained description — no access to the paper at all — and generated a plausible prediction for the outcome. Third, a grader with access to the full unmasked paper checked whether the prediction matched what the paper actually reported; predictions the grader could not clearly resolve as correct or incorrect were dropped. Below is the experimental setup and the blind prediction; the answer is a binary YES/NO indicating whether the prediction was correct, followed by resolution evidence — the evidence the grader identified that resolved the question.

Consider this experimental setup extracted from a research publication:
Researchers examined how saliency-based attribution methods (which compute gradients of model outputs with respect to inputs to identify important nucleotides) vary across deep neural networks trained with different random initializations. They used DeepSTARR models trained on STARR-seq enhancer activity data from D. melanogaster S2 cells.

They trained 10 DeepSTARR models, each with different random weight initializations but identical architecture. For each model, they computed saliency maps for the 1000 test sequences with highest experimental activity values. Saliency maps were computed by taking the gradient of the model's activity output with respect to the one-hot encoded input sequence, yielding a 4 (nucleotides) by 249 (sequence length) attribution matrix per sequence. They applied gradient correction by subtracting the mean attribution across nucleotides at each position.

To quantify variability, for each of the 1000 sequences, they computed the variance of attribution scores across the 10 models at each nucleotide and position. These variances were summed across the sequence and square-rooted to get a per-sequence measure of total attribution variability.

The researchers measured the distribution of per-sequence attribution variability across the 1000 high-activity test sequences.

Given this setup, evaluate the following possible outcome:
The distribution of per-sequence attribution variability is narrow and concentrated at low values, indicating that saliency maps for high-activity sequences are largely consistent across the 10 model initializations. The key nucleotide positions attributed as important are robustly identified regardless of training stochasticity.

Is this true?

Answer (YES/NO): NO